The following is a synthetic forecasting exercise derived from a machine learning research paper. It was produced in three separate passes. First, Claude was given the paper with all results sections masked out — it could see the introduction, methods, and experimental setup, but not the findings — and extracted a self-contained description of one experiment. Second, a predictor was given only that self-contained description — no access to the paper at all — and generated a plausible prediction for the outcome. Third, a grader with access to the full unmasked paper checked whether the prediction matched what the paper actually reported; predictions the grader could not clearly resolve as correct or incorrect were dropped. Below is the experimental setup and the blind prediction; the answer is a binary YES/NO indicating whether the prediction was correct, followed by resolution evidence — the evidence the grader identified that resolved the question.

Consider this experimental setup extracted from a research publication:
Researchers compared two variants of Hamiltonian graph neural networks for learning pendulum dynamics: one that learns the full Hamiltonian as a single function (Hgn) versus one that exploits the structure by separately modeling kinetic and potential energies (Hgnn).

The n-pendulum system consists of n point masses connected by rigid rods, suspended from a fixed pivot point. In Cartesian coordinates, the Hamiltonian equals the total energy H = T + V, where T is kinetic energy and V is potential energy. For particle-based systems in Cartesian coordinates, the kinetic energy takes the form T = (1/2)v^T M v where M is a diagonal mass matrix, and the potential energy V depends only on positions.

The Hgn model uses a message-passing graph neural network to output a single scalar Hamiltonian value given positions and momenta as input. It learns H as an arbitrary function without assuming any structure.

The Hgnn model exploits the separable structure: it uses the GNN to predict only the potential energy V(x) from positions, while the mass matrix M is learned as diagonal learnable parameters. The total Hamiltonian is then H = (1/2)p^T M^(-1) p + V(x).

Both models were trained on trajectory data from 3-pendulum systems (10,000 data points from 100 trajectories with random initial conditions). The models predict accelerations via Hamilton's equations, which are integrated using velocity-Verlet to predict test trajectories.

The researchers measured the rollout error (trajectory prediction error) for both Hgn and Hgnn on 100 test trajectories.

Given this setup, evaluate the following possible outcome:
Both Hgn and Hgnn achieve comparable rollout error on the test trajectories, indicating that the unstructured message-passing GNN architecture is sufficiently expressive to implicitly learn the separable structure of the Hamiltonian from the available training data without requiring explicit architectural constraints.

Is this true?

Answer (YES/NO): NO